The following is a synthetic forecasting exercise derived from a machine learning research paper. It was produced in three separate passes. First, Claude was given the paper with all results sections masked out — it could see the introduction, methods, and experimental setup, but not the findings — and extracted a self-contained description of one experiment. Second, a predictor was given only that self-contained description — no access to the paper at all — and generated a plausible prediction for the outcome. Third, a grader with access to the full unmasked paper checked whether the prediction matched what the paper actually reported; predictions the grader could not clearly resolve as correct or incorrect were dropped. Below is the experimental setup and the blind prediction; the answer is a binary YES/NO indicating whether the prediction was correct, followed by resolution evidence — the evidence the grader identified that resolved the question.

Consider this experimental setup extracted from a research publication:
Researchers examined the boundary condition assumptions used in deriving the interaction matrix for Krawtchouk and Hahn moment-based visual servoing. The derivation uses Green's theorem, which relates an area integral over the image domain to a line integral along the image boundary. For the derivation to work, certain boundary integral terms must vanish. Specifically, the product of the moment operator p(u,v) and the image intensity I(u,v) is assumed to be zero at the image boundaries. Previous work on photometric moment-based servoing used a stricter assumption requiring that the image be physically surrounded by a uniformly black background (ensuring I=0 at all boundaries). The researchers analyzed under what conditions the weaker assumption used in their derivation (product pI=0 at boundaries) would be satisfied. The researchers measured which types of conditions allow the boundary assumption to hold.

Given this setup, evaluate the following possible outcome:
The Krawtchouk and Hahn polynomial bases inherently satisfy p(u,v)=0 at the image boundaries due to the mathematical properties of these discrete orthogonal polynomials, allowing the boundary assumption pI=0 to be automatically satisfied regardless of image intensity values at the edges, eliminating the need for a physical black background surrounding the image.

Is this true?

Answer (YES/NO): NO